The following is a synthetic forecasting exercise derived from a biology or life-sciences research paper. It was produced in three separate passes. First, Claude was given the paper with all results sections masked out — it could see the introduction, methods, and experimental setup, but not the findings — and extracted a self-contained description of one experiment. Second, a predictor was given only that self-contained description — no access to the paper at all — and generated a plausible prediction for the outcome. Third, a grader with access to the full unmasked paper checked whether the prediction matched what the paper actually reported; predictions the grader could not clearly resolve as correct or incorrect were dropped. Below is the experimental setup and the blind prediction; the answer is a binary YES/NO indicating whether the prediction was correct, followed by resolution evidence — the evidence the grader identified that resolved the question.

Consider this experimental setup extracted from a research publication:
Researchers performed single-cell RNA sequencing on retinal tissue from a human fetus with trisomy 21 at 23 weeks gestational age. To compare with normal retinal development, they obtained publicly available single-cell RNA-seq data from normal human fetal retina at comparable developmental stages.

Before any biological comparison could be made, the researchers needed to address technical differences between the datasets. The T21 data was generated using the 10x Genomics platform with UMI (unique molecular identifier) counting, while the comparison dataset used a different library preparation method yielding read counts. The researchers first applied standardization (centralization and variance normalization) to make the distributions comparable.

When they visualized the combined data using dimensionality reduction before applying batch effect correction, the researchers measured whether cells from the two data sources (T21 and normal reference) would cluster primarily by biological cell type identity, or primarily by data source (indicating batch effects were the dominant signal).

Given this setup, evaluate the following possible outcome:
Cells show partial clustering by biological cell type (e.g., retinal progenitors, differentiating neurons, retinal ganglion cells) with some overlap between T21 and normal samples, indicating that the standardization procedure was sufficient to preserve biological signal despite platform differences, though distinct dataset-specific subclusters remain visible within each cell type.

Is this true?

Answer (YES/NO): NO